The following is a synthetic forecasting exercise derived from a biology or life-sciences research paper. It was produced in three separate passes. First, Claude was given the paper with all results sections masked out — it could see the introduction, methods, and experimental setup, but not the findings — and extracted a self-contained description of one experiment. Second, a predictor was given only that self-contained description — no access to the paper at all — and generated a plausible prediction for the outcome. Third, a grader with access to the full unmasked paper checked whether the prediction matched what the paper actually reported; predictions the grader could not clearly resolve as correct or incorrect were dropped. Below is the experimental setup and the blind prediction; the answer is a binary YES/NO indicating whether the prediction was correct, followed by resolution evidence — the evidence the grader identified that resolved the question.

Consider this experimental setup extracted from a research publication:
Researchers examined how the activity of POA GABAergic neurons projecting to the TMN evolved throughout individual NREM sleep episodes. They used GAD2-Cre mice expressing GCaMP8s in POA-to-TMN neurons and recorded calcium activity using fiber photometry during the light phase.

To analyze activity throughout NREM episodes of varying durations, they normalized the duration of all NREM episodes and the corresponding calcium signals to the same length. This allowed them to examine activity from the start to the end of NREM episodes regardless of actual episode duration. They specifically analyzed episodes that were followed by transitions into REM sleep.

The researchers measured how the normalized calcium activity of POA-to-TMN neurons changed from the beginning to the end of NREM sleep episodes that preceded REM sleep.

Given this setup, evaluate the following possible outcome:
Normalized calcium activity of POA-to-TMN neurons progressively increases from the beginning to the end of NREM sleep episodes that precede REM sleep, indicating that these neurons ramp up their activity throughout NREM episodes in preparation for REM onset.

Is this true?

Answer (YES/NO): YES